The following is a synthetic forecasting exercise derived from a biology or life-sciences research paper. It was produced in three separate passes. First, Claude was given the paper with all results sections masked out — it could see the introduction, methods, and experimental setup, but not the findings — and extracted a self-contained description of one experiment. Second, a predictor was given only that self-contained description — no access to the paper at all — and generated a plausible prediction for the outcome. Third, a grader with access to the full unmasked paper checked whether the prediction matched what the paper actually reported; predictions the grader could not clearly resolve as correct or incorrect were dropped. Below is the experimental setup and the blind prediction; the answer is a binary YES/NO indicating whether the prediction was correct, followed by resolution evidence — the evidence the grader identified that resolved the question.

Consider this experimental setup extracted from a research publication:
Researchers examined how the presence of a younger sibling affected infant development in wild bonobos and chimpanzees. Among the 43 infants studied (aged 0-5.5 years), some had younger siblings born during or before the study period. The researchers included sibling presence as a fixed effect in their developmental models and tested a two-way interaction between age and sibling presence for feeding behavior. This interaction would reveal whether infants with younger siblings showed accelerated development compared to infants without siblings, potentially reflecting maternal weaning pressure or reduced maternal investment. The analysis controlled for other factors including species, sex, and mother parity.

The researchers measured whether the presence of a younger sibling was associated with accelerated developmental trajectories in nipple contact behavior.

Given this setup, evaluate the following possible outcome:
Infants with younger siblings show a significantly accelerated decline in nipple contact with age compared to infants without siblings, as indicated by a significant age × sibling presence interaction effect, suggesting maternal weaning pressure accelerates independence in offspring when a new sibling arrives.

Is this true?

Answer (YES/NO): YES